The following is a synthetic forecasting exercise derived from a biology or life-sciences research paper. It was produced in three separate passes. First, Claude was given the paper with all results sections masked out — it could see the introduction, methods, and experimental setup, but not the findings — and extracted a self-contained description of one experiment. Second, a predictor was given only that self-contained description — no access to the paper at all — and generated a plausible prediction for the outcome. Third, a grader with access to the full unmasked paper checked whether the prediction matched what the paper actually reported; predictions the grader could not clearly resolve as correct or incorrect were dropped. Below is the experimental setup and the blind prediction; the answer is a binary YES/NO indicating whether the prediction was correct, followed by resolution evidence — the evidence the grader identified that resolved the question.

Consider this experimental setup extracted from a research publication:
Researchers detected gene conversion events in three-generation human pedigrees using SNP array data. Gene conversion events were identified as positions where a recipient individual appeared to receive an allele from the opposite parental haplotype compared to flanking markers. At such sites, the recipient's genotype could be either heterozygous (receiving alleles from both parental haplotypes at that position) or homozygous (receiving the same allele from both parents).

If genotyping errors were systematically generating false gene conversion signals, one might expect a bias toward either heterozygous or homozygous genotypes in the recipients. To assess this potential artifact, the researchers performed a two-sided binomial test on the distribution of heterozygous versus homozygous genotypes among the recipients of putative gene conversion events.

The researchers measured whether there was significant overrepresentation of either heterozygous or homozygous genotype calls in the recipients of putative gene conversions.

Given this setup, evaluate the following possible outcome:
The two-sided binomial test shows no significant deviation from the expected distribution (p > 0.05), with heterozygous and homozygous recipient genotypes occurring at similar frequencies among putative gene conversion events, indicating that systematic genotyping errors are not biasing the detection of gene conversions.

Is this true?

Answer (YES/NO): YES